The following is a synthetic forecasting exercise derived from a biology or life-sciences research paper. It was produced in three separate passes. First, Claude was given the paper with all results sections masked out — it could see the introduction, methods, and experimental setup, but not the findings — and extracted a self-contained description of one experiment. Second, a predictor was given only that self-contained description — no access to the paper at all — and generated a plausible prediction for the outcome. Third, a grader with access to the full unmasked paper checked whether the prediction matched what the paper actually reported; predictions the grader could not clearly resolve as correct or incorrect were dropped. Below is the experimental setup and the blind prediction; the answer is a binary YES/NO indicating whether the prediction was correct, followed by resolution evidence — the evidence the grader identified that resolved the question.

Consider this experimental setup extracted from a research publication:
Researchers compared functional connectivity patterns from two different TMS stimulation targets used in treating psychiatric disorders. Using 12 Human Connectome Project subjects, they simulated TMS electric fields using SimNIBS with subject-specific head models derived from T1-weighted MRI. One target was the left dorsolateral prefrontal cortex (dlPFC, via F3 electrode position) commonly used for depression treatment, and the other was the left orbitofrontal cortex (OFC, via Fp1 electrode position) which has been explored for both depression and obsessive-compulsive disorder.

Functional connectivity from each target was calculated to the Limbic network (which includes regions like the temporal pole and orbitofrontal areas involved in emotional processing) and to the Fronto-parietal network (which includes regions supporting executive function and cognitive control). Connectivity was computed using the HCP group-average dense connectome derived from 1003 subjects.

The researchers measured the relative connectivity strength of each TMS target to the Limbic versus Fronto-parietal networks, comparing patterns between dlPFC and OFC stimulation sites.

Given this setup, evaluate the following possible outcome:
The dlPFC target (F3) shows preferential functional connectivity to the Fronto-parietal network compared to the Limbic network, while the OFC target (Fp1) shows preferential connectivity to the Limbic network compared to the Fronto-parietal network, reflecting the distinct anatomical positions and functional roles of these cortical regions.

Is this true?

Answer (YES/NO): NO